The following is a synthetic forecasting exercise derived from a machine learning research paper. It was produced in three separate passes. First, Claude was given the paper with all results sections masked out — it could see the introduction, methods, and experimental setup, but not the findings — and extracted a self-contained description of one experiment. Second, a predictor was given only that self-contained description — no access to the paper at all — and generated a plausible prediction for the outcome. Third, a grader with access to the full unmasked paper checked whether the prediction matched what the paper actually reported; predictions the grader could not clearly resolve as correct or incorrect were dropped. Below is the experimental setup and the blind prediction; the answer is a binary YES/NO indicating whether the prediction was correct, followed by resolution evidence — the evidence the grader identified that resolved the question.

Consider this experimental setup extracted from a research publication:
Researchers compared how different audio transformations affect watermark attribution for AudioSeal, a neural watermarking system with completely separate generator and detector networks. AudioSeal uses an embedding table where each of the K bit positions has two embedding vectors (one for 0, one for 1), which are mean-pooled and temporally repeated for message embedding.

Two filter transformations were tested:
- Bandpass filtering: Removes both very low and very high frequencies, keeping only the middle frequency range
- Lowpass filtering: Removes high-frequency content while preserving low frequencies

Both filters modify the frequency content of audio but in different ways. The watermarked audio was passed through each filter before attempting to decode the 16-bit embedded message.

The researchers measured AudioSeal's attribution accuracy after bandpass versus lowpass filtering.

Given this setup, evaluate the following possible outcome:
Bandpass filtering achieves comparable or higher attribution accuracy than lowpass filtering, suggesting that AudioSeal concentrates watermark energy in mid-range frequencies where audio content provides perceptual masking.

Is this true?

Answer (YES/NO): NO